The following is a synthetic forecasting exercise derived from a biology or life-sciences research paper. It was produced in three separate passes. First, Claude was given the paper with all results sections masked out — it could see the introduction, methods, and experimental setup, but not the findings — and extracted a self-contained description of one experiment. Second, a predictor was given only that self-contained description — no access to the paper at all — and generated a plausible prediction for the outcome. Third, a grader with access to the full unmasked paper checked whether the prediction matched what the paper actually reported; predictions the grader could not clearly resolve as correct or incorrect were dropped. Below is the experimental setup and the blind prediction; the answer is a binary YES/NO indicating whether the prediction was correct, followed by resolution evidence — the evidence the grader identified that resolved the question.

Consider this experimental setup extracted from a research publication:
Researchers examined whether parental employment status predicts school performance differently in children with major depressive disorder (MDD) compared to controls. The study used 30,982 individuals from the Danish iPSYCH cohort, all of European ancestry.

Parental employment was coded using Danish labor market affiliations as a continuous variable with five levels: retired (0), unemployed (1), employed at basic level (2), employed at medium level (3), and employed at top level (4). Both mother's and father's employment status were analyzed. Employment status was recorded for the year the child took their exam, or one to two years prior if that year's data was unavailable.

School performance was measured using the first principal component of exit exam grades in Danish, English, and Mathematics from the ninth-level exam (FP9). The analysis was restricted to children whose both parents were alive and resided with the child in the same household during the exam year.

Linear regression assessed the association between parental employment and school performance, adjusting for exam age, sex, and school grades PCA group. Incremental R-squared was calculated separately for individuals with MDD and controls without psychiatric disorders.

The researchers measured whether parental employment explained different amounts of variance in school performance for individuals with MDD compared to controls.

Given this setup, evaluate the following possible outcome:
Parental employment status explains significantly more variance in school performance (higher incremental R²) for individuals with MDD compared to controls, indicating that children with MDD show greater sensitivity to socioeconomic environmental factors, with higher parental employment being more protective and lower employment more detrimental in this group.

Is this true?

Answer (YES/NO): NO